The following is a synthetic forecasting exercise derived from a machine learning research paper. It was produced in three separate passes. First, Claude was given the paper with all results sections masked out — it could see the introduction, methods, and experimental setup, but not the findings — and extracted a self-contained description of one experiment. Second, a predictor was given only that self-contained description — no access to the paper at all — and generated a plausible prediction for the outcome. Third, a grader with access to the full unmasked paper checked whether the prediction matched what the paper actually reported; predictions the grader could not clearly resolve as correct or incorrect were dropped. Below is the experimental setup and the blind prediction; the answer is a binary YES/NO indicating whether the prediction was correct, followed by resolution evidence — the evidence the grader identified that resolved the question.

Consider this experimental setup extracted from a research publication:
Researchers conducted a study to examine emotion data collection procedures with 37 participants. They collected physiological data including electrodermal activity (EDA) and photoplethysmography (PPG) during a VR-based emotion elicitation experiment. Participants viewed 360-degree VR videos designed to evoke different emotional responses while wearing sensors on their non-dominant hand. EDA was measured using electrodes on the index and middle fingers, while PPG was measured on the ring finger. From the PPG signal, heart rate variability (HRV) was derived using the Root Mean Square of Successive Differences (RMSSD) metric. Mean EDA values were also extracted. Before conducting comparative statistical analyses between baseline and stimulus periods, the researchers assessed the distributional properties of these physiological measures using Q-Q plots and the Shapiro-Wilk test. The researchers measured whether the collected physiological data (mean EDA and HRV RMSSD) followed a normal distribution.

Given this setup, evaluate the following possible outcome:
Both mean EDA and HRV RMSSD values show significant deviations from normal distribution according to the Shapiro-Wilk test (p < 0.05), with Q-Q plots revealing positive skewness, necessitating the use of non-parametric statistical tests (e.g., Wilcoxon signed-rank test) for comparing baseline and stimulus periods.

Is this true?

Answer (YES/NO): NO